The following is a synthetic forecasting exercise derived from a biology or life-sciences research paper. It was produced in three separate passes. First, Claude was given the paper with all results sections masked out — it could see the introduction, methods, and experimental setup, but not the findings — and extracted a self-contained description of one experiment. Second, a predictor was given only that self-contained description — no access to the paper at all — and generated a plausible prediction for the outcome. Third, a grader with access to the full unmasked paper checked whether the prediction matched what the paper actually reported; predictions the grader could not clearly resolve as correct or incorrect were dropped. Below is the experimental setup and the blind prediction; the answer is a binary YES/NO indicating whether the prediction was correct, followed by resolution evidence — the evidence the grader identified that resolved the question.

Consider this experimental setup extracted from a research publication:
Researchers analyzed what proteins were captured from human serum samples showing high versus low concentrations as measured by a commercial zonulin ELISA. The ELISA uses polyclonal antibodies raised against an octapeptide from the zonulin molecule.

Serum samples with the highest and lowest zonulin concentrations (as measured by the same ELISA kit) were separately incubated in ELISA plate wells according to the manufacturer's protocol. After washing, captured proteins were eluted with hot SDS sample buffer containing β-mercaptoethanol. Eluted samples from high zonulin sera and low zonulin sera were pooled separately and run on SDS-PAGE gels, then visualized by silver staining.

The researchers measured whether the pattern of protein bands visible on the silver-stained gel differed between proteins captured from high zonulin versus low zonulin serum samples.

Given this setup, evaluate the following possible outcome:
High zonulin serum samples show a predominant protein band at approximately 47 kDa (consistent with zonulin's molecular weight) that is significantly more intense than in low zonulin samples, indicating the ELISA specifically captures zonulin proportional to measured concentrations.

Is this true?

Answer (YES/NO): NO